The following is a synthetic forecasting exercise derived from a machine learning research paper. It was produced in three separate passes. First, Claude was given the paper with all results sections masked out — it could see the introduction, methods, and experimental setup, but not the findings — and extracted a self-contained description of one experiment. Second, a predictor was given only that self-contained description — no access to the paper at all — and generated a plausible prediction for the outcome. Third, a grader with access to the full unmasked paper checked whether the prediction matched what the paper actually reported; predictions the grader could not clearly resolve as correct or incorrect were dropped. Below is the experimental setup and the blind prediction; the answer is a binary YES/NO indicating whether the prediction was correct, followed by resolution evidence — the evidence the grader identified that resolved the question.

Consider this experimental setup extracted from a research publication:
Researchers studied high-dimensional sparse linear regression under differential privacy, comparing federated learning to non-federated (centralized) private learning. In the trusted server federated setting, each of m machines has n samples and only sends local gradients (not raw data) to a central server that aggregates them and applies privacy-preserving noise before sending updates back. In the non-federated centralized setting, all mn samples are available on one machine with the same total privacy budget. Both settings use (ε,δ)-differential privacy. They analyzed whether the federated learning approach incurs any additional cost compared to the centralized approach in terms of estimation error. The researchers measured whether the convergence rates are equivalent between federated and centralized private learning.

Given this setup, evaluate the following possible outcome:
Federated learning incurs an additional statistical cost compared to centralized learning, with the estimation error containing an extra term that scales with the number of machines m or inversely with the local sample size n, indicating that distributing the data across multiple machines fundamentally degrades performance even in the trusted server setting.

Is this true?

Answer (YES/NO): NO